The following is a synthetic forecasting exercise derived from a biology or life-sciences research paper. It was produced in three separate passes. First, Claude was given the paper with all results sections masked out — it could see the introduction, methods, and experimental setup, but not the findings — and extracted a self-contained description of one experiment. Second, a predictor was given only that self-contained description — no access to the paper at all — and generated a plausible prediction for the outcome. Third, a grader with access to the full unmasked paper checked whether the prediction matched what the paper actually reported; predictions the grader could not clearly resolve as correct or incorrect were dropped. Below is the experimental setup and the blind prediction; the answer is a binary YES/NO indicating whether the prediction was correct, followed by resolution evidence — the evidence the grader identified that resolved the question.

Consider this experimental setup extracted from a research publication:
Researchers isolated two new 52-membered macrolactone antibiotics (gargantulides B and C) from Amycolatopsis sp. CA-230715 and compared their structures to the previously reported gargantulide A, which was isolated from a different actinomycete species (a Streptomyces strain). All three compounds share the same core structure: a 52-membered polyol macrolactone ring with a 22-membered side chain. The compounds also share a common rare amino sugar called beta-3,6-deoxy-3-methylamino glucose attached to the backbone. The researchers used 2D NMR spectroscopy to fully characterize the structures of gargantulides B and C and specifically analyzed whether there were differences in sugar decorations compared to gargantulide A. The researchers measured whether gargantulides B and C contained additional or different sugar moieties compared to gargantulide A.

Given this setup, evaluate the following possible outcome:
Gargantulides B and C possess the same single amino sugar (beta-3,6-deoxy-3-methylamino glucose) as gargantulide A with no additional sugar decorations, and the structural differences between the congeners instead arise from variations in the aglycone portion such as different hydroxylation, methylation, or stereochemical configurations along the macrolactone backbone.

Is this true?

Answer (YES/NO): NO